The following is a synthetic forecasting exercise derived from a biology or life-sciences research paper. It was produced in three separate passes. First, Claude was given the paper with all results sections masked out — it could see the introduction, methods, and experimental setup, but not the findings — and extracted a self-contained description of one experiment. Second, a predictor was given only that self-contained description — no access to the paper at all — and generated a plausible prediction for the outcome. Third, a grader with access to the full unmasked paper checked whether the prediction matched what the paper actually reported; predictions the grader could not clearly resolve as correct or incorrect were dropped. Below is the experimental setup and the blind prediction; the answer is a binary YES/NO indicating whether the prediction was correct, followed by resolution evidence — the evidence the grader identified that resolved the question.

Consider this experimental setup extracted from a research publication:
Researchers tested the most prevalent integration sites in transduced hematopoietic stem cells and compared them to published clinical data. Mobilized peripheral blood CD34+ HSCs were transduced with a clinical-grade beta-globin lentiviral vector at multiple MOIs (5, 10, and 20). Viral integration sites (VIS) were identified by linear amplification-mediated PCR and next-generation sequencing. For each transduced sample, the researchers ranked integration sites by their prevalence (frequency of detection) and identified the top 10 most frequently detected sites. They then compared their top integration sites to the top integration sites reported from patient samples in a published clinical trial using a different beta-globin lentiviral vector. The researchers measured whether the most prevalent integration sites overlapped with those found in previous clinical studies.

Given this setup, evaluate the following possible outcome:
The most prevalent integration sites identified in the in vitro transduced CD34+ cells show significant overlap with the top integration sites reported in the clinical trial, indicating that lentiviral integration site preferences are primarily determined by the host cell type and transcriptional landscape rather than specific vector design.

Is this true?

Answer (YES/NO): NO